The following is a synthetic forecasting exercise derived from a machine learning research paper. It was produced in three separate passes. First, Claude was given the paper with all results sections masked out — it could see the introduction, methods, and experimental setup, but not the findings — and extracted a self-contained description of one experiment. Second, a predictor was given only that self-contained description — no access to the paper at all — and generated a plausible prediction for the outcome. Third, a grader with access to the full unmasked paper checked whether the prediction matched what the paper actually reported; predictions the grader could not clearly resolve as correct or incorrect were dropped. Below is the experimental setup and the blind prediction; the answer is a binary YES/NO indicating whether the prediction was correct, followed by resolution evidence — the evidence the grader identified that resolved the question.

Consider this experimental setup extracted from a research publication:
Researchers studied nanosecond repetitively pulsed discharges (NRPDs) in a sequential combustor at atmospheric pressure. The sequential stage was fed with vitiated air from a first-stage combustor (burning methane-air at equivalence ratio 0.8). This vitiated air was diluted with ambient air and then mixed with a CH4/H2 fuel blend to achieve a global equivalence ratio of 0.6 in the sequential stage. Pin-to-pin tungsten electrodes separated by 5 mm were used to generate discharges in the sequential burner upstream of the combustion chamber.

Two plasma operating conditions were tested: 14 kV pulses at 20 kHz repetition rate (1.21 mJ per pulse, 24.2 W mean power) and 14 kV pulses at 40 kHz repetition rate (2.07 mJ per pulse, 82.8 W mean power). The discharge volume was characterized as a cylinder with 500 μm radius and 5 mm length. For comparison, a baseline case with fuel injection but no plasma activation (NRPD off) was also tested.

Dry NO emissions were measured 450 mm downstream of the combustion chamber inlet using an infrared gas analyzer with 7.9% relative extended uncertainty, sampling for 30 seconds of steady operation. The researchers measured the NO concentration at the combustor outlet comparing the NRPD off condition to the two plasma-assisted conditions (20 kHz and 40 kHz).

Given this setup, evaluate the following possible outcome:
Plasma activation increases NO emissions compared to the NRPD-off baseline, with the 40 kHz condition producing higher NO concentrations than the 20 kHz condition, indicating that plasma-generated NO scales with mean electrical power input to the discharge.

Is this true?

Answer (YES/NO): YES